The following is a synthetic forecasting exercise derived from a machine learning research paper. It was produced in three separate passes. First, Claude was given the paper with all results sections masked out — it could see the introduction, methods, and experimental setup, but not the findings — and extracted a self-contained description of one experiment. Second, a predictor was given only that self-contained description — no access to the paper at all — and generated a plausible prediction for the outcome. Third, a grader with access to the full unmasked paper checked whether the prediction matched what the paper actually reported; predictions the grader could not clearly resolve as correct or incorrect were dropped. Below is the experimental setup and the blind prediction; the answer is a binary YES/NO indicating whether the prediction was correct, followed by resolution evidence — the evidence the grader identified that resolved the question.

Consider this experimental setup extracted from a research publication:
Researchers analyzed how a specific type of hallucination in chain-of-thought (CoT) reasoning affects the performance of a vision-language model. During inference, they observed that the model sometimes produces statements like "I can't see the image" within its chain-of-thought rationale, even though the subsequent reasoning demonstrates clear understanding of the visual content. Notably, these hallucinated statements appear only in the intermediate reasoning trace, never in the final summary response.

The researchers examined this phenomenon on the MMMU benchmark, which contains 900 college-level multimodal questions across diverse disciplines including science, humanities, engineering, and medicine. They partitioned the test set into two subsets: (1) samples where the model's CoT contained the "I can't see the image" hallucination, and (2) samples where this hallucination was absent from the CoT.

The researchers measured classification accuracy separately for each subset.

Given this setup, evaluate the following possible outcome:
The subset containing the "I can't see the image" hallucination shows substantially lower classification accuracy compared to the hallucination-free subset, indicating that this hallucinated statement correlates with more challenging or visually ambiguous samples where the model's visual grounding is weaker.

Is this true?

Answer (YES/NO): NO